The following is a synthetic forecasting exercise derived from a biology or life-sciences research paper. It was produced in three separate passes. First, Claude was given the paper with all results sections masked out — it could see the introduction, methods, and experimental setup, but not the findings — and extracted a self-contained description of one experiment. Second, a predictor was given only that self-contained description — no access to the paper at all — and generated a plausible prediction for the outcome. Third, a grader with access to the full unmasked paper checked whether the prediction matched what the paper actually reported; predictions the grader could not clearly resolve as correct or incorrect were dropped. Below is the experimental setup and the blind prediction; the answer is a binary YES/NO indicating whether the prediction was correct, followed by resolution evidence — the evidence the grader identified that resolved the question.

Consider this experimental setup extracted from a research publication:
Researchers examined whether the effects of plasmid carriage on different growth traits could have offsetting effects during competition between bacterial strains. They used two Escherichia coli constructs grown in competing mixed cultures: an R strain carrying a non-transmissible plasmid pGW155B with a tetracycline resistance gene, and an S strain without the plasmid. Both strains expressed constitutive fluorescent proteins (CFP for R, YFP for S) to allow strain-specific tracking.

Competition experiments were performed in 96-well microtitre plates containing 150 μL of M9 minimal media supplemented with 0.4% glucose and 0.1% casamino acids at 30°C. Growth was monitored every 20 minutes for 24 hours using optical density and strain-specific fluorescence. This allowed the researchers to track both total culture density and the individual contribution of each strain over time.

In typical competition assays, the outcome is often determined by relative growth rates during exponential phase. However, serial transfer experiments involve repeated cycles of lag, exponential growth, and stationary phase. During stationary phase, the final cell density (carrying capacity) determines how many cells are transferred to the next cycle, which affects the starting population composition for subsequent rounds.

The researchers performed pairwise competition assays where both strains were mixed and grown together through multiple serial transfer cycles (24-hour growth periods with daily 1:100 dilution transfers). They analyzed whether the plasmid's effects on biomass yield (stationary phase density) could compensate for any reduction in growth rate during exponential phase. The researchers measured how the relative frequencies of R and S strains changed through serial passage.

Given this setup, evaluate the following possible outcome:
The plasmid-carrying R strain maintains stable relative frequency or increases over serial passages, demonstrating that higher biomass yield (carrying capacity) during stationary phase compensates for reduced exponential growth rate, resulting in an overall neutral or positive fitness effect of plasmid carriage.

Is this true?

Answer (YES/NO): YES